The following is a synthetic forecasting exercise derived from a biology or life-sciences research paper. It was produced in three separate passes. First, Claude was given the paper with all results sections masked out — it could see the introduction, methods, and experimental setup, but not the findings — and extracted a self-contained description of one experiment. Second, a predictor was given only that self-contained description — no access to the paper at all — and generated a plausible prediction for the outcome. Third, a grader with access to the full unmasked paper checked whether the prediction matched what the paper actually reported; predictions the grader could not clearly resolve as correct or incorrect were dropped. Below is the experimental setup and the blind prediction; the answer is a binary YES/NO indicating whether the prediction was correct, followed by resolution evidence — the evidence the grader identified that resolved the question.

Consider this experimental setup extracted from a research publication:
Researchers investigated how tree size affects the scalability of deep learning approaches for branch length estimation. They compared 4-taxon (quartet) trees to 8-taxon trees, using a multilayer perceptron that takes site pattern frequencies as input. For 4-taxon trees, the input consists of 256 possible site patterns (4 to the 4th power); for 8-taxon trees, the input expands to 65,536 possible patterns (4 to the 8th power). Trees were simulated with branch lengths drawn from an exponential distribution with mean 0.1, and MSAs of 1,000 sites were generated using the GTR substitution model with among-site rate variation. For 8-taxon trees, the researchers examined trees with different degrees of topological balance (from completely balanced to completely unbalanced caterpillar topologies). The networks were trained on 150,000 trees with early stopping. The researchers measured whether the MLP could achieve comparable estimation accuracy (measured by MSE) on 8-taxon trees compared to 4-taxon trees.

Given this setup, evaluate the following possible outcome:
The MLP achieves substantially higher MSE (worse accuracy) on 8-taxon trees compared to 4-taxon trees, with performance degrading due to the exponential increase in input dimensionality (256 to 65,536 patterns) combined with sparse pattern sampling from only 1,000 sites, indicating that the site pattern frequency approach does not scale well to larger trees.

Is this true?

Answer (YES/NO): NO